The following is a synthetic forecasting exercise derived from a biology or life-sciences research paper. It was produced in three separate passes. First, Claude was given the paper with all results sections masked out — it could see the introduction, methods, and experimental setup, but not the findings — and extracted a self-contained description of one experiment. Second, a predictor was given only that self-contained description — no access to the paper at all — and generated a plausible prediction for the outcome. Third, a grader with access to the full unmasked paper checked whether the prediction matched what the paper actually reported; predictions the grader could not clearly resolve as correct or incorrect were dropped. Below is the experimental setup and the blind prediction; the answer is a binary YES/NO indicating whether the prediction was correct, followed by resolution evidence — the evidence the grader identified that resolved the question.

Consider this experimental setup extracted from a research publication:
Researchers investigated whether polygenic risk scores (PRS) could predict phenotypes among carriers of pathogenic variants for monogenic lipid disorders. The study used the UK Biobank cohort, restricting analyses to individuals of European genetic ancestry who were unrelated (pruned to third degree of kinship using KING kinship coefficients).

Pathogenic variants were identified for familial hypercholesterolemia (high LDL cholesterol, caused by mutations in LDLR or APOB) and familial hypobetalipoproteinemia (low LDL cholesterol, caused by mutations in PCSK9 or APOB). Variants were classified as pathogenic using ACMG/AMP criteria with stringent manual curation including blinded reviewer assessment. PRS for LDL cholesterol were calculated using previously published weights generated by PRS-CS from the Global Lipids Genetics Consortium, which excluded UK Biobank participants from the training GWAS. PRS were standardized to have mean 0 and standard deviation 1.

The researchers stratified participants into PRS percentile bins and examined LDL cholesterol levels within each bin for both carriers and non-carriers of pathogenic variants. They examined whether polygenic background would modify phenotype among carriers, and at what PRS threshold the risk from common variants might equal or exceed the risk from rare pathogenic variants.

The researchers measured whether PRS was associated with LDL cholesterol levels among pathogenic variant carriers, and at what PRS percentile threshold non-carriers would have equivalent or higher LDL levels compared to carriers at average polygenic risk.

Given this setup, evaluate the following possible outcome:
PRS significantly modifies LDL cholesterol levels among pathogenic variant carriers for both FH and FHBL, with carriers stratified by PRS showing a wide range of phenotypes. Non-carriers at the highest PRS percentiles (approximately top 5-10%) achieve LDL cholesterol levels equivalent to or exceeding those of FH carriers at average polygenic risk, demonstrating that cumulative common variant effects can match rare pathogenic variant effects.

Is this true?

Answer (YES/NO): NO